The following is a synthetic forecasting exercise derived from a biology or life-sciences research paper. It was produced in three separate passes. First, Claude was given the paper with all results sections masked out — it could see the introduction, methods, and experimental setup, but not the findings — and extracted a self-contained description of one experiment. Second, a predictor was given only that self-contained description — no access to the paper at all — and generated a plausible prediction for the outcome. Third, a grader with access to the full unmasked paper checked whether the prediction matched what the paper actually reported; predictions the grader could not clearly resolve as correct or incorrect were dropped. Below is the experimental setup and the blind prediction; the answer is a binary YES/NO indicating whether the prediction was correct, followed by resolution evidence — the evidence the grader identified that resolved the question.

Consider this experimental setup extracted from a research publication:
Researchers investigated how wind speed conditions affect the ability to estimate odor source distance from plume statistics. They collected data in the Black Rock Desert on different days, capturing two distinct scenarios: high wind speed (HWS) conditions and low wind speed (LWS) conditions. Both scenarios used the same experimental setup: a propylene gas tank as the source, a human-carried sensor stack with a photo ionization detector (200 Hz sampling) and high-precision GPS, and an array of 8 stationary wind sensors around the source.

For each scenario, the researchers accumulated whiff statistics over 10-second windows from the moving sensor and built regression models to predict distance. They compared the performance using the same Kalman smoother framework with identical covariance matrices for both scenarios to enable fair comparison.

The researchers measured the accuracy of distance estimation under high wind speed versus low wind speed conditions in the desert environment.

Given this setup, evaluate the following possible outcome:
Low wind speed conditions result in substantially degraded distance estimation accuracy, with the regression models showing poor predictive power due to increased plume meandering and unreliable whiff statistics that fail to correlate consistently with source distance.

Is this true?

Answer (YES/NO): NO